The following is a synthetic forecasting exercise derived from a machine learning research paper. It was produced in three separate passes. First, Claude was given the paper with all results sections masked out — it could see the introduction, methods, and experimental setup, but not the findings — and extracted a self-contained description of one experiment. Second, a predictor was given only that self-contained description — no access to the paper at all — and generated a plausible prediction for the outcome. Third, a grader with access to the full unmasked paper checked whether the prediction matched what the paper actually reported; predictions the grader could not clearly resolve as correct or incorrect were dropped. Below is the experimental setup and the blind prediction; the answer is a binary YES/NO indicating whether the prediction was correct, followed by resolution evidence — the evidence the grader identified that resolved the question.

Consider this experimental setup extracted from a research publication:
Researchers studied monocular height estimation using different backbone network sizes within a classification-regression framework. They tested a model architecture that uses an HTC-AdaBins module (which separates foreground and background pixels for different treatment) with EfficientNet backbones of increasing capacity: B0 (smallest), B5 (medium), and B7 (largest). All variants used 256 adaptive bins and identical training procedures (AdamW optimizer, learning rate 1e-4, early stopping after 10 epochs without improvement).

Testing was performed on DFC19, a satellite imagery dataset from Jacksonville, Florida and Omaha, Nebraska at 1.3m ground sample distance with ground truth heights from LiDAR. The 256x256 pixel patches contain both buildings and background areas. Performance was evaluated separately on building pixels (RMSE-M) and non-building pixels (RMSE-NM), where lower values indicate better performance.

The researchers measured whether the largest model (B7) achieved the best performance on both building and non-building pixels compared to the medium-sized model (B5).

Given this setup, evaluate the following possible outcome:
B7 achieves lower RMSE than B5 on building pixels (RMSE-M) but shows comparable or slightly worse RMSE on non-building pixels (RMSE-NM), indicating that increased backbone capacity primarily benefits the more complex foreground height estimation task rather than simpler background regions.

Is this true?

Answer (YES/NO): NO